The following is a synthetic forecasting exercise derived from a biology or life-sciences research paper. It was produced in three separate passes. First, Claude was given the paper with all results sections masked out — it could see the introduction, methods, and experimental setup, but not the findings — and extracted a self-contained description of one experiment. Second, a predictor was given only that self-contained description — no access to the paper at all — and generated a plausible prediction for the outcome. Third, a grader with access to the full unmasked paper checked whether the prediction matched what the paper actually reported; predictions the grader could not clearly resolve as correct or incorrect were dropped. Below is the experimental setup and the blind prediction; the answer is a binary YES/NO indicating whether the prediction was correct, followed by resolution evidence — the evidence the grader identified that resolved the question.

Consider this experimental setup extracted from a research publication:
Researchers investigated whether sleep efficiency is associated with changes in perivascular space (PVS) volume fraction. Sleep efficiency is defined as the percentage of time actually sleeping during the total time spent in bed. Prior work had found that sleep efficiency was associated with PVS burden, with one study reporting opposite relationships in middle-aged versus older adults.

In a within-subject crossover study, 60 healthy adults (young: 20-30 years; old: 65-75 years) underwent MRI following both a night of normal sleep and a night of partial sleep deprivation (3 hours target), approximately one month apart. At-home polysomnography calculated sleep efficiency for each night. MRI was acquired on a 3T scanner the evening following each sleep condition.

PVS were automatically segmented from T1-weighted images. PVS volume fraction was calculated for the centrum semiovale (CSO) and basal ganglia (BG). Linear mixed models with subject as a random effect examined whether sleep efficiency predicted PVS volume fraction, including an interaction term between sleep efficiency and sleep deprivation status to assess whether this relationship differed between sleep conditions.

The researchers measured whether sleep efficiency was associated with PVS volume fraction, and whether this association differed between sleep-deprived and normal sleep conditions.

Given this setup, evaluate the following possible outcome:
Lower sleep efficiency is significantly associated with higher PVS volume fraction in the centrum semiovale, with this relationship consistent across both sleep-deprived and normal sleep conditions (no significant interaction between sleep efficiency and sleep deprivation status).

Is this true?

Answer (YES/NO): NO